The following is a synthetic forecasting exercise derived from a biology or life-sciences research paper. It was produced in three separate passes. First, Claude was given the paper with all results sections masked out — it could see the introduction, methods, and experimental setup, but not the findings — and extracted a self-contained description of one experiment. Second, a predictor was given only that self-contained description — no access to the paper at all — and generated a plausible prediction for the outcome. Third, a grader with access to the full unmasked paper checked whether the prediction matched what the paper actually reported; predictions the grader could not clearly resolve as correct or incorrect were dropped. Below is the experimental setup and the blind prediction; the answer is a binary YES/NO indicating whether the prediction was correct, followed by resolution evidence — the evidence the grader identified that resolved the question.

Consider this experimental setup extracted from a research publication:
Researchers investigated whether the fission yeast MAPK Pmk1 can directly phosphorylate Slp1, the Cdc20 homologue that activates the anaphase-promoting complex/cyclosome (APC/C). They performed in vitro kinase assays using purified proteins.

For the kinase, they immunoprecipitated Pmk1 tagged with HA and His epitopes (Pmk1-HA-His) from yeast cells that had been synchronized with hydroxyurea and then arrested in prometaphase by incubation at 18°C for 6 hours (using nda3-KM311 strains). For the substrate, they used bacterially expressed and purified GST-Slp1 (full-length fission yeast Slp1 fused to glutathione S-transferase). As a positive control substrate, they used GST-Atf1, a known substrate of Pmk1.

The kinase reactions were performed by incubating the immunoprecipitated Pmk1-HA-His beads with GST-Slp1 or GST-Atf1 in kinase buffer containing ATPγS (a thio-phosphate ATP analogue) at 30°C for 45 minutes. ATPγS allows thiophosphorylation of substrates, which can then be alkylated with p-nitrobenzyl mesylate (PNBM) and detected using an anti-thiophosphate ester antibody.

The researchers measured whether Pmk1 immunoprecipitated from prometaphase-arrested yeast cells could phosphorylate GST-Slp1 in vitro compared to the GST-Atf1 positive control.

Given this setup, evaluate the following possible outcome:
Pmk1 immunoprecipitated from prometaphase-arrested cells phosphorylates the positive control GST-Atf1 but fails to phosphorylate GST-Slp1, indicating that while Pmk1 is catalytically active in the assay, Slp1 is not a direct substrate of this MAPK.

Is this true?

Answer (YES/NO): NO